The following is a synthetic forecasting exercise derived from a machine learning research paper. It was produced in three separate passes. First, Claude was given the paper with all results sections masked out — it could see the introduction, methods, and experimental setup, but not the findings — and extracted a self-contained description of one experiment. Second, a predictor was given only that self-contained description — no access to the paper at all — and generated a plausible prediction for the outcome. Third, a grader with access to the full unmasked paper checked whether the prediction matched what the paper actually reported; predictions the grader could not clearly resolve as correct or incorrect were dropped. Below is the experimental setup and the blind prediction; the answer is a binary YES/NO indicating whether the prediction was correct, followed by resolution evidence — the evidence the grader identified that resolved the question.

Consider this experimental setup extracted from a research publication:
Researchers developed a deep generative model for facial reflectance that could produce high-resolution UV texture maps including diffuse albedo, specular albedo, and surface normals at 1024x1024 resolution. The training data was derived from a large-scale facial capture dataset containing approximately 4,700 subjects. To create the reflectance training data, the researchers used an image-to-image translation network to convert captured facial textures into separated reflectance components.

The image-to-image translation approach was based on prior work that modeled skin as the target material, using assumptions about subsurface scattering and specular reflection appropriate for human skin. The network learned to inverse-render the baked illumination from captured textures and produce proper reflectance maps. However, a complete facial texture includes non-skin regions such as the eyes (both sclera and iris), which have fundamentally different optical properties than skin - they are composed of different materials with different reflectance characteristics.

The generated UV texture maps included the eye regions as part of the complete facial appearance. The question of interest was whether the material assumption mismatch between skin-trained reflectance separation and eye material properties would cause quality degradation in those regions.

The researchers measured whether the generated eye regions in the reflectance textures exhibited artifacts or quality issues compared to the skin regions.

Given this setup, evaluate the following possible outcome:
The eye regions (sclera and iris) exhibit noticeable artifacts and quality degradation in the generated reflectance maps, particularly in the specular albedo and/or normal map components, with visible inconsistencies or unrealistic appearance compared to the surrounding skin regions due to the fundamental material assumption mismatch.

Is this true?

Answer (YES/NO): YES